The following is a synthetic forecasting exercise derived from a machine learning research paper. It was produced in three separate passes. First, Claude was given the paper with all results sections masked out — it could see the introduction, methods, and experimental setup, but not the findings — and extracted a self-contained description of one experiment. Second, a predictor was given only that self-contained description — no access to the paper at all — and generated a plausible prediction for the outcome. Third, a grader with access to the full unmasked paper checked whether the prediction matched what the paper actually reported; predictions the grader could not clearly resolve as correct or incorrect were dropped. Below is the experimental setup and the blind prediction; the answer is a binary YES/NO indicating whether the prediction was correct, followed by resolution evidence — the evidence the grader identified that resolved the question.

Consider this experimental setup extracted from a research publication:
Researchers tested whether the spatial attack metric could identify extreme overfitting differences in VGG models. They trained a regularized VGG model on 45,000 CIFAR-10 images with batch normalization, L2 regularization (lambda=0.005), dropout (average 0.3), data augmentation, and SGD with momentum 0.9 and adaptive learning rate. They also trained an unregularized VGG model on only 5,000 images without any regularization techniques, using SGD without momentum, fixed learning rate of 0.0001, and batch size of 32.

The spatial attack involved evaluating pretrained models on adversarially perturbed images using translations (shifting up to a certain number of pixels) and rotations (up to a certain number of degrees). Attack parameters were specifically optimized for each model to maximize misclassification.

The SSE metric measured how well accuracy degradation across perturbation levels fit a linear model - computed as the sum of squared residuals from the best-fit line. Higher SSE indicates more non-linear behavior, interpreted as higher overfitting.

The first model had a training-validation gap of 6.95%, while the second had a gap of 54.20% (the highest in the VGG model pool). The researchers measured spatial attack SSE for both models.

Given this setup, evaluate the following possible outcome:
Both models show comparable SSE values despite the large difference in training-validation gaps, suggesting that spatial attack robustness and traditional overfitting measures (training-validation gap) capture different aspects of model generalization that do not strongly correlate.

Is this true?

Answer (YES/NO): NO